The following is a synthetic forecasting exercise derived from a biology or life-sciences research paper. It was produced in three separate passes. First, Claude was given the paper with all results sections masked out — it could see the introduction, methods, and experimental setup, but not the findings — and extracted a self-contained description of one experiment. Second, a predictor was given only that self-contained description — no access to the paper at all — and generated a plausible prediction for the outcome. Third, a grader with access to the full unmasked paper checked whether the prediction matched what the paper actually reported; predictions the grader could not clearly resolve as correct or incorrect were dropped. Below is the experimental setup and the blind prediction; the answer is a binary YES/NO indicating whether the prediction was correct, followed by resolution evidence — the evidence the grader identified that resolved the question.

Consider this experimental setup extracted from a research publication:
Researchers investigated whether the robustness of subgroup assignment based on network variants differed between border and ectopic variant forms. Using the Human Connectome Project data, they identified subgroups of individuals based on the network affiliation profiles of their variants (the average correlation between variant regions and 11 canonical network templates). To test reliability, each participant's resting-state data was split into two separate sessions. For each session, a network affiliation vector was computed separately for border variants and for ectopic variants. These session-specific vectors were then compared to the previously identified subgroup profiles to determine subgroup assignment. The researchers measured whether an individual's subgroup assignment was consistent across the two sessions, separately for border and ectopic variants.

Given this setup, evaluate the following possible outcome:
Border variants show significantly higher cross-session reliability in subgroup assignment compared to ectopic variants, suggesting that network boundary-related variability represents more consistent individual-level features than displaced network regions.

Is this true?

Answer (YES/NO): NO